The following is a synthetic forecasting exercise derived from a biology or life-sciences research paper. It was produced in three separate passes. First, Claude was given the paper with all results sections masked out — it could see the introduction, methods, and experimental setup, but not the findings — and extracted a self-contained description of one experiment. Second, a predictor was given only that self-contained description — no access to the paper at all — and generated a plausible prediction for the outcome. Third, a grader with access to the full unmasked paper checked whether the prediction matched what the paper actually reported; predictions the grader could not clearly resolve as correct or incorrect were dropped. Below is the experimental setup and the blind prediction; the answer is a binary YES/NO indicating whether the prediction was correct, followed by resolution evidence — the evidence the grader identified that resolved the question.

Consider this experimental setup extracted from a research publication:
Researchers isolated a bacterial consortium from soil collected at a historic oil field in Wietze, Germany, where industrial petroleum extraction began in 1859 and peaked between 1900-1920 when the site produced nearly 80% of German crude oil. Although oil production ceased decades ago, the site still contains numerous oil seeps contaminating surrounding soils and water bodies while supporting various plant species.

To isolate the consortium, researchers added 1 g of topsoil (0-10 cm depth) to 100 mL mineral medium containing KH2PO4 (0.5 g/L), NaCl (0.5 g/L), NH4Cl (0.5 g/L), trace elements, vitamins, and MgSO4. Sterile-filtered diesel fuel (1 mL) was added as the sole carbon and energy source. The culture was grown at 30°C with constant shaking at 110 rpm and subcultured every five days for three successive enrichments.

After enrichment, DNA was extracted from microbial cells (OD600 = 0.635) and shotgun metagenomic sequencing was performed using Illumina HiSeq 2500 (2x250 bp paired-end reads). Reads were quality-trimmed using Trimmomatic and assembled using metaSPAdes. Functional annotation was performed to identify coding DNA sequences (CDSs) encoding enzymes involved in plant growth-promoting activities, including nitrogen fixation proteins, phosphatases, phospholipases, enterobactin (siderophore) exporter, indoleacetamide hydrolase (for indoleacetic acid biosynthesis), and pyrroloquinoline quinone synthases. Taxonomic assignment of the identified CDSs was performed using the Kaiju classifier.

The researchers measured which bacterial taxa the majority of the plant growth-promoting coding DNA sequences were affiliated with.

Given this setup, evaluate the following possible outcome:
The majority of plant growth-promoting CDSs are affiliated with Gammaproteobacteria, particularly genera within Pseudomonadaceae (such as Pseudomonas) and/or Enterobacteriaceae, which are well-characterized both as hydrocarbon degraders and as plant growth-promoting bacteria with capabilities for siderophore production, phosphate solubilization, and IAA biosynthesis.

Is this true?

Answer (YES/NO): NO